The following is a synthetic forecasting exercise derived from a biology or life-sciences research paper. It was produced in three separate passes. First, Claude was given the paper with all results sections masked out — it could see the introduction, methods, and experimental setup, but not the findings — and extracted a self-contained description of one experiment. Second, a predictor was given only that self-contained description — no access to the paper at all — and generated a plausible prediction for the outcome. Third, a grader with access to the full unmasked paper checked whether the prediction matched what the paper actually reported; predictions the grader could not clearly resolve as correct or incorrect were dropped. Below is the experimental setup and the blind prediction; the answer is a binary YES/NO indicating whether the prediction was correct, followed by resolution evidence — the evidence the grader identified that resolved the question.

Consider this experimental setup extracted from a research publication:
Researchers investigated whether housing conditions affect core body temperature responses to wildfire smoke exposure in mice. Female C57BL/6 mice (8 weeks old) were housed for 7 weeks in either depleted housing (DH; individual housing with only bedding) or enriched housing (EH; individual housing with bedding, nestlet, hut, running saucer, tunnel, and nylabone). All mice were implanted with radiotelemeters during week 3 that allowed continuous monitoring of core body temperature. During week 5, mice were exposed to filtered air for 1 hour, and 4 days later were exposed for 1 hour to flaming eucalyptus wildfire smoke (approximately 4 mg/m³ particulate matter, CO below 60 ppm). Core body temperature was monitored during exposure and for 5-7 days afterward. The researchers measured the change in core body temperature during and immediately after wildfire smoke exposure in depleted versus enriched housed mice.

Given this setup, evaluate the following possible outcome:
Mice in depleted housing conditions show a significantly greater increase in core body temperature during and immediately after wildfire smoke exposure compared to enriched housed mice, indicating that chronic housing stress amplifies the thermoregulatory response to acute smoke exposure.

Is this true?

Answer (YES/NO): NO